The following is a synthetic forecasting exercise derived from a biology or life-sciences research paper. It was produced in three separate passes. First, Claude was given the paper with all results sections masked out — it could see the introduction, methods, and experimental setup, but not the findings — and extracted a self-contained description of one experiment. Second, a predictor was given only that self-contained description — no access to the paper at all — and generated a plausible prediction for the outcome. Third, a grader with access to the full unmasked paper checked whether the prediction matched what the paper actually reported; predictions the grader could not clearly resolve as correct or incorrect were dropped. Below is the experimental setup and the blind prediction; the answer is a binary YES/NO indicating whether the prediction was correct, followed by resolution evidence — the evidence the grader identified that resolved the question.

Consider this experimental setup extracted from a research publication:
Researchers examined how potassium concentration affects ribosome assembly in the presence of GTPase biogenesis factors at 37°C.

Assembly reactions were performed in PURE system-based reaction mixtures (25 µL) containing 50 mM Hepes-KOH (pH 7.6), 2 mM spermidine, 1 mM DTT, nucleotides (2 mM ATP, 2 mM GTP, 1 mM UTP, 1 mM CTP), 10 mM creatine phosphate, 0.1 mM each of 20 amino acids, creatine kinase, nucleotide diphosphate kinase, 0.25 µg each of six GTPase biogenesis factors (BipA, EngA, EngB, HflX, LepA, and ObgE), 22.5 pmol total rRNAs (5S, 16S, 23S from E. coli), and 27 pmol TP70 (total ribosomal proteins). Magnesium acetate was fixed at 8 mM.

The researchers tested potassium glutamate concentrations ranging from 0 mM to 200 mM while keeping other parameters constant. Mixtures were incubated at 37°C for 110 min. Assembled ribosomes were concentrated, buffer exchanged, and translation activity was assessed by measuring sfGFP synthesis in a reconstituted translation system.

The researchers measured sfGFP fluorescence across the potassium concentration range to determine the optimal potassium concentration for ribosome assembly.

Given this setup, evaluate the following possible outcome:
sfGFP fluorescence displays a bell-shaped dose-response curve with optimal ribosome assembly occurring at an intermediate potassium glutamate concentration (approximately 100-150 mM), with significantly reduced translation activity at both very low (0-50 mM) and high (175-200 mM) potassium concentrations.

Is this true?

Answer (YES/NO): NO